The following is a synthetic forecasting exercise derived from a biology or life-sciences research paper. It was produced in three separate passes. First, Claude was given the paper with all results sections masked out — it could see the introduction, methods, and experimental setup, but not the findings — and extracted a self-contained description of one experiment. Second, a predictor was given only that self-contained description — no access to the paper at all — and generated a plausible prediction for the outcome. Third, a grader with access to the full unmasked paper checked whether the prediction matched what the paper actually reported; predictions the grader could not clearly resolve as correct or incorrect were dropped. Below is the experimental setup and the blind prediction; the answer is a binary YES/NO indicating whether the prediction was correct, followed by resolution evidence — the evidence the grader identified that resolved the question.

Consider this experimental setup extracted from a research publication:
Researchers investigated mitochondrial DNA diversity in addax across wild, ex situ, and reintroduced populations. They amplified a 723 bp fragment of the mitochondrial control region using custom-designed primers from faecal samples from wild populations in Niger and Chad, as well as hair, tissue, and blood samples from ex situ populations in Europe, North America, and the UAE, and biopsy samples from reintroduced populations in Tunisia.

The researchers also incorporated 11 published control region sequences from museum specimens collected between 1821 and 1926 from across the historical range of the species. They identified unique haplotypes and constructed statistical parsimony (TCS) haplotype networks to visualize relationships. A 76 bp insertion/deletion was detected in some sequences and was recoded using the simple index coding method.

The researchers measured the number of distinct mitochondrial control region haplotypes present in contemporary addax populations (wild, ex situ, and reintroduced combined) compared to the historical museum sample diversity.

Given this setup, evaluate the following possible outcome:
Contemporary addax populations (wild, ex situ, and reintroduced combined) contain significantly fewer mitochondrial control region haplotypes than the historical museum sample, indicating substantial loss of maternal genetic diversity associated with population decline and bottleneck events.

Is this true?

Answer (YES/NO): NO